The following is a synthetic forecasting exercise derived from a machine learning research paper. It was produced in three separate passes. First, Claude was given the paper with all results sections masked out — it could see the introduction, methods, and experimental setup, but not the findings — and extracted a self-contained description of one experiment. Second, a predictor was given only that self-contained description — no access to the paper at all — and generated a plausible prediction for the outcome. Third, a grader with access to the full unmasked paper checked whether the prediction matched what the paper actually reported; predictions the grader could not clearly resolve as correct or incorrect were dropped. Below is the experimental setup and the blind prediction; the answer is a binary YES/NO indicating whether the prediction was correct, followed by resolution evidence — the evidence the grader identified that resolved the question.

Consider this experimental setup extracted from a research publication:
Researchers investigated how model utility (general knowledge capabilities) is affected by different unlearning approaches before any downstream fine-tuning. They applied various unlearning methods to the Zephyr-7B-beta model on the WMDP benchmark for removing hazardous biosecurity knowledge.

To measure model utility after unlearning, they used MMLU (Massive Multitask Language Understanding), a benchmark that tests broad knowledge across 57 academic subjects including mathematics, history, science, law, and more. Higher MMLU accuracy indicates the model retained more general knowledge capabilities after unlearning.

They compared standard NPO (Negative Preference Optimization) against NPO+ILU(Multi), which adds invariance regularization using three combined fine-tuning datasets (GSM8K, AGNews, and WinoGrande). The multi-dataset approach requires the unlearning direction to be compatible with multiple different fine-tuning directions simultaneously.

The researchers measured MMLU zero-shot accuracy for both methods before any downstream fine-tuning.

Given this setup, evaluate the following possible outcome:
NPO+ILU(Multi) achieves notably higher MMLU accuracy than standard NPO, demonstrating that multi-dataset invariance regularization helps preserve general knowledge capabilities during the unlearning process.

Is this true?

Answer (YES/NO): NO